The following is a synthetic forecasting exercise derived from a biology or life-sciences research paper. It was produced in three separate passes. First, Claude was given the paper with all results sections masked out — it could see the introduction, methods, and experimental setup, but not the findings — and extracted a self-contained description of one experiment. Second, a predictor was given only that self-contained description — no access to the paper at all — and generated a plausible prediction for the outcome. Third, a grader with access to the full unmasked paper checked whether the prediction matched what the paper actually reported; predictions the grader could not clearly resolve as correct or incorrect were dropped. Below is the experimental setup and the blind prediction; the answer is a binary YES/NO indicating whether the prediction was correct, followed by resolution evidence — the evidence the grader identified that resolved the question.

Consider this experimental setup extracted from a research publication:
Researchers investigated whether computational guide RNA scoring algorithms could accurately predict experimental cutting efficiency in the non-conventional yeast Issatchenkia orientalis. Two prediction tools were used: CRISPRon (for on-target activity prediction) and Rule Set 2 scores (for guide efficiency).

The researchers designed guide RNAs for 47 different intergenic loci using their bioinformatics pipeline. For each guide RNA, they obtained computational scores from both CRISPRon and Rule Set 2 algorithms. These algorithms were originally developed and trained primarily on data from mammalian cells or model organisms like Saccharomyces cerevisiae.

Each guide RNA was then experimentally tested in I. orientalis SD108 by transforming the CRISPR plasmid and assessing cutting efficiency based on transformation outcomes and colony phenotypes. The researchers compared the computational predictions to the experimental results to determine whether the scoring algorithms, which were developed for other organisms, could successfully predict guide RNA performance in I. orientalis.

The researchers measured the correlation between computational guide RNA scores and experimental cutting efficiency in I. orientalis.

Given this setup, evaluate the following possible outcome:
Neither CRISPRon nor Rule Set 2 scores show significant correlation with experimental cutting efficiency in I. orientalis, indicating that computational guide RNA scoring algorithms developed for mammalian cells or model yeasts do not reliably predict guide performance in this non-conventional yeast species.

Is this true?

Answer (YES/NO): YES